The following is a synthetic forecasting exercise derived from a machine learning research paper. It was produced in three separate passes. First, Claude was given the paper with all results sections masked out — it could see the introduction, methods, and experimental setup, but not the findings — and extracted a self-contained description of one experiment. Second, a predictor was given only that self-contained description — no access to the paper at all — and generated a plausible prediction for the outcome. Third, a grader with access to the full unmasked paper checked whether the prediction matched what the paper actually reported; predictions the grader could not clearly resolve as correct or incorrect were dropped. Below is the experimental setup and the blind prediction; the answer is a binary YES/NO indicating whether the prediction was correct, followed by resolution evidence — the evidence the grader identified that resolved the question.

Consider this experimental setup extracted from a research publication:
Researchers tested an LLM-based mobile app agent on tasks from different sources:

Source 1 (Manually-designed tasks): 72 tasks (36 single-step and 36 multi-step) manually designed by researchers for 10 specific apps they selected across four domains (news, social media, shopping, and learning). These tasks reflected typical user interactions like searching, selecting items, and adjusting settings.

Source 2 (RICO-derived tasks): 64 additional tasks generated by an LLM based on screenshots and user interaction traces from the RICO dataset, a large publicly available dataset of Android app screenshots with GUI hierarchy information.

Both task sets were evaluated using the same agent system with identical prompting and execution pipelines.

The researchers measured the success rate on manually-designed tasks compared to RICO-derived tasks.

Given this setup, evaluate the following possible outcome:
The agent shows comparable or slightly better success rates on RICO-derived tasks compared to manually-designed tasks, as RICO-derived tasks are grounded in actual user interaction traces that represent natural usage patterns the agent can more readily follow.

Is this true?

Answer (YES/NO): NO